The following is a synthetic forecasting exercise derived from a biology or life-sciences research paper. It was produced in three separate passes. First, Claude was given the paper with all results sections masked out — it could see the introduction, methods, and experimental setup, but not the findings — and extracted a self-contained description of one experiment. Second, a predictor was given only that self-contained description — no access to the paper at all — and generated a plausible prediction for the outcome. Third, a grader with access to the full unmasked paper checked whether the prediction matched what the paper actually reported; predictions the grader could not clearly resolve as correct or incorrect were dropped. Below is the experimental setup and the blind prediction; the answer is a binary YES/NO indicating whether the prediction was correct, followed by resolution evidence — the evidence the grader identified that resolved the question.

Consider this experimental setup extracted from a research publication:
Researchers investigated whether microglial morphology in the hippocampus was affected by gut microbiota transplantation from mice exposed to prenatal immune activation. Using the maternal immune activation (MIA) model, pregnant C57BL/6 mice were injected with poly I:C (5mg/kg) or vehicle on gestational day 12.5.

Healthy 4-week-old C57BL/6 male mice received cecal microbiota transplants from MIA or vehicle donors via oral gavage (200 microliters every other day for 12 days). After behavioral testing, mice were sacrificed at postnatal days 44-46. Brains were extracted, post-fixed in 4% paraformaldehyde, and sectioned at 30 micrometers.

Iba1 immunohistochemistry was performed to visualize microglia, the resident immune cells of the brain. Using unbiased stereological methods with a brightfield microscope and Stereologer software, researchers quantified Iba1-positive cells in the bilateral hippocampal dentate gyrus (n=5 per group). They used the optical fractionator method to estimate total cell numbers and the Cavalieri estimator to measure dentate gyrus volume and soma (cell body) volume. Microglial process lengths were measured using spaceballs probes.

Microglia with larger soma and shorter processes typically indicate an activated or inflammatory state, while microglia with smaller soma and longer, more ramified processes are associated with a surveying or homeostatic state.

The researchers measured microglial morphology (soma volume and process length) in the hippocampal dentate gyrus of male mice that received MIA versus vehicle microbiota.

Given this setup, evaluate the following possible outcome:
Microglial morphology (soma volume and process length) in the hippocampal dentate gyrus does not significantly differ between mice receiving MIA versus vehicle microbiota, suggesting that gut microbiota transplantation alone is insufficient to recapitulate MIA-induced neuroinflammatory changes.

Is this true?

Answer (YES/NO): NO